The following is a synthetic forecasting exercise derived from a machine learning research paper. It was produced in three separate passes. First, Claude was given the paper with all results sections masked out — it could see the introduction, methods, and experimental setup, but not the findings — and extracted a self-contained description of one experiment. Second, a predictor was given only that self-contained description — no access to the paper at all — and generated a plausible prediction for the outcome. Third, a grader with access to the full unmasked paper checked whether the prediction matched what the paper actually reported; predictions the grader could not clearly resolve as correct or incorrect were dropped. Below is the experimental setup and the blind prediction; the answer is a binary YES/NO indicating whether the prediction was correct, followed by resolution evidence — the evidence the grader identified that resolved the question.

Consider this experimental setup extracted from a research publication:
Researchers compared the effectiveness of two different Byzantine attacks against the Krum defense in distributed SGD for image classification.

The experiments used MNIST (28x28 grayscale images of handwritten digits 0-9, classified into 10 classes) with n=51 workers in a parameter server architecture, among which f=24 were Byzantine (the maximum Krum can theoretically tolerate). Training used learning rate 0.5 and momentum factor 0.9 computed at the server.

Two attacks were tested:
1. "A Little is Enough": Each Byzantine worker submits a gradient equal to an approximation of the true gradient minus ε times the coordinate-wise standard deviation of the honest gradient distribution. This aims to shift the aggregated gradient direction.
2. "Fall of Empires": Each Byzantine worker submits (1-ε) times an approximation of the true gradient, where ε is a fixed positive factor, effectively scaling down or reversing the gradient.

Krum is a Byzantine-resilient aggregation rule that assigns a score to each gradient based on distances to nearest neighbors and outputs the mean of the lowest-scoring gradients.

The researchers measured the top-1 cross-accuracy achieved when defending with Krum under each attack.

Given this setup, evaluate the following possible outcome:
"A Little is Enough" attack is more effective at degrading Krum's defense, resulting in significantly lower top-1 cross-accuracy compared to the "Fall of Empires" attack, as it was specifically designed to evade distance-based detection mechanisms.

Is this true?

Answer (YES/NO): NO